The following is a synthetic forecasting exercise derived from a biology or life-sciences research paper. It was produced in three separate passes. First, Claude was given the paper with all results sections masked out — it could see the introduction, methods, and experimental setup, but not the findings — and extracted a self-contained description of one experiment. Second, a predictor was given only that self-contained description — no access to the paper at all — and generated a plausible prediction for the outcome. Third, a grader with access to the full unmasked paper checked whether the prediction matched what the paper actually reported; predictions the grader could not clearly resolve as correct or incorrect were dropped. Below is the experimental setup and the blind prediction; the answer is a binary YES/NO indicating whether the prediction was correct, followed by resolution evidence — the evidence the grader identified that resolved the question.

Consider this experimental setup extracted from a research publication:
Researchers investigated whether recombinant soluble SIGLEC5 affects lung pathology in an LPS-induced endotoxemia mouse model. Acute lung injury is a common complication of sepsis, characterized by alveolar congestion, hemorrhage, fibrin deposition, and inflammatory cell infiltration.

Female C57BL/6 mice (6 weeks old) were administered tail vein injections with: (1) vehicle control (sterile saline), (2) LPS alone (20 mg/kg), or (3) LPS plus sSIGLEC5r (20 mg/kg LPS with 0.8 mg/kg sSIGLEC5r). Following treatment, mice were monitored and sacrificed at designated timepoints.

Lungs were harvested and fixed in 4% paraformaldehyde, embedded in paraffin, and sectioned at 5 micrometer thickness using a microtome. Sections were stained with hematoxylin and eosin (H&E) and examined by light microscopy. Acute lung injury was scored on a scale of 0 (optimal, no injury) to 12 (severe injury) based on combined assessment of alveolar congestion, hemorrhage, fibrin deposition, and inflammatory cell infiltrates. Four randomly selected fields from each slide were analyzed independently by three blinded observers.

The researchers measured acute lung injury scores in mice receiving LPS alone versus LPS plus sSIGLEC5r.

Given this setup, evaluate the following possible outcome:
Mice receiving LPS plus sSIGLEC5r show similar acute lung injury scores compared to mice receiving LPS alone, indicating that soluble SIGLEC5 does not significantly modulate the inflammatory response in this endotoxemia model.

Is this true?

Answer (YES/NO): NO